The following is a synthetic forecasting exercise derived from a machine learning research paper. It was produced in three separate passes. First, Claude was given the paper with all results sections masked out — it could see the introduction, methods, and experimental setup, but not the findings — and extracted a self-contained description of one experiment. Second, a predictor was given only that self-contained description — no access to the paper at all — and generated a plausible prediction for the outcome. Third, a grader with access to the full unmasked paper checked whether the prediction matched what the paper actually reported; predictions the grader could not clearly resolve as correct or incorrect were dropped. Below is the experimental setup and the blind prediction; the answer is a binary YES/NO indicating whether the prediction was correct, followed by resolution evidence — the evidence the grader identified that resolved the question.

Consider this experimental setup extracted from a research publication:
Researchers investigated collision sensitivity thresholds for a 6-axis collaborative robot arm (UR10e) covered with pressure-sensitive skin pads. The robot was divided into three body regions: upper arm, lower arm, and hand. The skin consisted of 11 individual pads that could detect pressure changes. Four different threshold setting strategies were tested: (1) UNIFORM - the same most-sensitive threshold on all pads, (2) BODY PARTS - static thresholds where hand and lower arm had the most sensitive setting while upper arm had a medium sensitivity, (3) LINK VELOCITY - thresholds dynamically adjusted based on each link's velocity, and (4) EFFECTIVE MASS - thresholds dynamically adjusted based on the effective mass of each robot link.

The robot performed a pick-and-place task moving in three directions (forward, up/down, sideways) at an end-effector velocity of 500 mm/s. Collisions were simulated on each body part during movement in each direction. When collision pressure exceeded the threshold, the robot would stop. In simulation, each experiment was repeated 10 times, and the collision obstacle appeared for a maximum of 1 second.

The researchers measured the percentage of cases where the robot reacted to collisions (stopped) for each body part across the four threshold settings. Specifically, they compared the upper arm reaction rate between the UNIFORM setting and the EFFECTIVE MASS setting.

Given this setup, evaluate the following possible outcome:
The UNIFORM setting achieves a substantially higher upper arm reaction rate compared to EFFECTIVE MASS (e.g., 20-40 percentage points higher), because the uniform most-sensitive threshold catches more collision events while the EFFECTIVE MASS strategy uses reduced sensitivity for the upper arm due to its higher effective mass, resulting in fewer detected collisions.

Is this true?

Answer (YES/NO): NO